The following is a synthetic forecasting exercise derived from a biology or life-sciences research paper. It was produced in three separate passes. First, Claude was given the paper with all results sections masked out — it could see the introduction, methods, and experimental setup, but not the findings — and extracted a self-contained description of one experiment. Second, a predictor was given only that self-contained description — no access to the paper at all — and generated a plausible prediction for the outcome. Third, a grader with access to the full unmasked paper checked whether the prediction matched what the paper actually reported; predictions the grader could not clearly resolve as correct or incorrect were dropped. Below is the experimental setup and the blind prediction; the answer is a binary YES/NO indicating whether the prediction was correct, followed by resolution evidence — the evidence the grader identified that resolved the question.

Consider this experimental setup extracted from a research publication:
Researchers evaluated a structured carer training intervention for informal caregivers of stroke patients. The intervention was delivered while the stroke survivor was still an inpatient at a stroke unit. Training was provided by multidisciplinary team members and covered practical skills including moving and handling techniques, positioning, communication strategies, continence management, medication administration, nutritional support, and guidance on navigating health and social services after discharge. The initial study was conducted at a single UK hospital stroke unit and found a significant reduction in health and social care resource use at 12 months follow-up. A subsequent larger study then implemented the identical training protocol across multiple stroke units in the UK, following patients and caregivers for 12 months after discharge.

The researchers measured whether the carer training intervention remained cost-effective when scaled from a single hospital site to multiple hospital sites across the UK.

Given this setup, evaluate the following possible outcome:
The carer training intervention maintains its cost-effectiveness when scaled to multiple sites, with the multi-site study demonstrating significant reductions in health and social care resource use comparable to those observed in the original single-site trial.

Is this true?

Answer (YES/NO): NO